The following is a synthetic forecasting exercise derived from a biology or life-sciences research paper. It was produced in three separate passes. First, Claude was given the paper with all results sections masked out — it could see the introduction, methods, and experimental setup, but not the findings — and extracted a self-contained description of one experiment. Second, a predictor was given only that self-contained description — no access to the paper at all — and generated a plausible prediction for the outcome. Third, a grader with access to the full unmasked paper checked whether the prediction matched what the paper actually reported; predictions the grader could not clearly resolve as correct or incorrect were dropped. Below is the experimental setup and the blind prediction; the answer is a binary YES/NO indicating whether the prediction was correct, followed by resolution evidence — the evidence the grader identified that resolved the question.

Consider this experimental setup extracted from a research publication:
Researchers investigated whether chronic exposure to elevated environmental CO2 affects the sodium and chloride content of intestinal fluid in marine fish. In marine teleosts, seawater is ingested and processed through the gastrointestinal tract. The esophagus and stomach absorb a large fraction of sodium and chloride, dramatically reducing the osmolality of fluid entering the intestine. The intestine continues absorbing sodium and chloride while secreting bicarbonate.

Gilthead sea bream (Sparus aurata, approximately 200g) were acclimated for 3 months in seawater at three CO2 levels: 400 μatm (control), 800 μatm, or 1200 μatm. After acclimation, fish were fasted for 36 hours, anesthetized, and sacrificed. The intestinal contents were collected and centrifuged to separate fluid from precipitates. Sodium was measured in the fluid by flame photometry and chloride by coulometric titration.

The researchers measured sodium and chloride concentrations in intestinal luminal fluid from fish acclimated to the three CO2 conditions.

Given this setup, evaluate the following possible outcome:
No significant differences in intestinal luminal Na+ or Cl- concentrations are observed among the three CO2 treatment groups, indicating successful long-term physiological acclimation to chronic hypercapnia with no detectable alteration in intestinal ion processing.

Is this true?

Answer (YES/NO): NO